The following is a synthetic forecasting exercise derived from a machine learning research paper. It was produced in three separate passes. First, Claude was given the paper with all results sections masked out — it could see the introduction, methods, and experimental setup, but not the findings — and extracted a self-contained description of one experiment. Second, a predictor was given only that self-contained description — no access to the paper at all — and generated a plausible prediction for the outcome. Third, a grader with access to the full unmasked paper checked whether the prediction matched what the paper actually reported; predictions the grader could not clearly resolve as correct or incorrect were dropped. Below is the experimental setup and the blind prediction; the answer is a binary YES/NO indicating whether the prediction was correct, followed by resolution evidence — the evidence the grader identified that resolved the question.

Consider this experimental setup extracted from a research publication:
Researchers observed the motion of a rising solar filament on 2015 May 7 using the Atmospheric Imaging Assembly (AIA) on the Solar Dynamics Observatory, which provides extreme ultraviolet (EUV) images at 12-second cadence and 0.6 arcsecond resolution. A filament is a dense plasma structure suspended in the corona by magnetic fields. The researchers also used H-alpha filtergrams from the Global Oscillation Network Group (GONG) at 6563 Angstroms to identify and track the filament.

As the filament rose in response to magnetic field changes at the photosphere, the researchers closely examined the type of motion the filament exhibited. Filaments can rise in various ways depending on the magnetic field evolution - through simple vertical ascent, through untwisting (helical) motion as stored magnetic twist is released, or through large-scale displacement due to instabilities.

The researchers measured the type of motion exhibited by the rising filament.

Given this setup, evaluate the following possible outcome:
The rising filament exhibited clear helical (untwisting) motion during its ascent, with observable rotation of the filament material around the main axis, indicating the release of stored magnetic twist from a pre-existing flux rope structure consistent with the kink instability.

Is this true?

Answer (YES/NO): NO